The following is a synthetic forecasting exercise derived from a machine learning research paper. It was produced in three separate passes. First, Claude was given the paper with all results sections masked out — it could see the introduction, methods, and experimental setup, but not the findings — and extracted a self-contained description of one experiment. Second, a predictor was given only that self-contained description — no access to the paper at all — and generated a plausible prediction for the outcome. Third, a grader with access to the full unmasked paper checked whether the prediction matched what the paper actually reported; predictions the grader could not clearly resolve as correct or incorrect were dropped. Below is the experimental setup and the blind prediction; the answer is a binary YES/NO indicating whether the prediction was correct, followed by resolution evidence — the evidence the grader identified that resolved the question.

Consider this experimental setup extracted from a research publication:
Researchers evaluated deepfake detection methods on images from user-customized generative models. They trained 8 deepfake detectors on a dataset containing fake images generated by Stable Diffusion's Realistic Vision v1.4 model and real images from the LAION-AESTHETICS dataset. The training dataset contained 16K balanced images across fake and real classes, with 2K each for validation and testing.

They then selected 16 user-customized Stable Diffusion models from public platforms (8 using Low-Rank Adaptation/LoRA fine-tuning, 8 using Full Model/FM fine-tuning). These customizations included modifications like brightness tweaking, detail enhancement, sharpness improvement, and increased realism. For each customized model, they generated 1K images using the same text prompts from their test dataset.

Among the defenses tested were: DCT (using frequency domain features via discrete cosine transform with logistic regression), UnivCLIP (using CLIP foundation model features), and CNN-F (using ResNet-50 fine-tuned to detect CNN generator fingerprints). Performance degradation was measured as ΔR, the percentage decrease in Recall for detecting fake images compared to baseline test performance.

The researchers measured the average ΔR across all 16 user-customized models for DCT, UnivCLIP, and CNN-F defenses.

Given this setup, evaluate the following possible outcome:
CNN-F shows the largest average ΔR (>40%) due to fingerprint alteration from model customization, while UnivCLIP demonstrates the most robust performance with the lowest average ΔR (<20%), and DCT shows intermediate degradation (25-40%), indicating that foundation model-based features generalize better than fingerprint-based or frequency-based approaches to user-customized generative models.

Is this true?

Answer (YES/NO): NO